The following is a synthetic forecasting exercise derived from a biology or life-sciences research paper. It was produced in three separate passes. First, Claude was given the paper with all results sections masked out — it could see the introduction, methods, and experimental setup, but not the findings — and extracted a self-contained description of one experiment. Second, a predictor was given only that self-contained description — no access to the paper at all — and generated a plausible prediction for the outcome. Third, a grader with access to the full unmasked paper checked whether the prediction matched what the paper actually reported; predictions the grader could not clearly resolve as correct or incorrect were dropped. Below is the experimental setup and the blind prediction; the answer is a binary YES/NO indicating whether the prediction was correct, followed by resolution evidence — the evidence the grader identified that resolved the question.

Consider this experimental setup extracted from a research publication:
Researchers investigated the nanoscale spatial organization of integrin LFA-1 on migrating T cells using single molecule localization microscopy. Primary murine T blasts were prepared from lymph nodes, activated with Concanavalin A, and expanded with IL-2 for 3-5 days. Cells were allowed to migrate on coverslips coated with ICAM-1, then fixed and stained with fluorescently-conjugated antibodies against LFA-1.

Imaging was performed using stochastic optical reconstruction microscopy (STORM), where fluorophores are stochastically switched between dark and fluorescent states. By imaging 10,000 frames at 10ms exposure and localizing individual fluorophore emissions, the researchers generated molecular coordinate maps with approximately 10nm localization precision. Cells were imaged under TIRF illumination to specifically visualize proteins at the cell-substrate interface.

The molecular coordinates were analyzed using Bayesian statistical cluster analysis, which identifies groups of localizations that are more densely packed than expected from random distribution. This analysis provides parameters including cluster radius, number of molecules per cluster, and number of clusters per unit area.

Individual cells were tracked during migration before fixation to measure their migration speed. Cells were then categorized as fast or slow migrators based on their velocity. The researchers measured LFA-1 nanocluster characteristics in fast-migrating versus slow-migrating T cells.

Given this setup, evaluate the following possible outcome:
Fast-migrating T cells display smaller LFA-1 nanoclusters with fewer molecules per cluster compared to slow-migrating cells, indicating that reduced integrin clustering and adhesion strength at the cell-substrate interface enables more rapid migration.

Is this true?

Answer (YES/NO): NO